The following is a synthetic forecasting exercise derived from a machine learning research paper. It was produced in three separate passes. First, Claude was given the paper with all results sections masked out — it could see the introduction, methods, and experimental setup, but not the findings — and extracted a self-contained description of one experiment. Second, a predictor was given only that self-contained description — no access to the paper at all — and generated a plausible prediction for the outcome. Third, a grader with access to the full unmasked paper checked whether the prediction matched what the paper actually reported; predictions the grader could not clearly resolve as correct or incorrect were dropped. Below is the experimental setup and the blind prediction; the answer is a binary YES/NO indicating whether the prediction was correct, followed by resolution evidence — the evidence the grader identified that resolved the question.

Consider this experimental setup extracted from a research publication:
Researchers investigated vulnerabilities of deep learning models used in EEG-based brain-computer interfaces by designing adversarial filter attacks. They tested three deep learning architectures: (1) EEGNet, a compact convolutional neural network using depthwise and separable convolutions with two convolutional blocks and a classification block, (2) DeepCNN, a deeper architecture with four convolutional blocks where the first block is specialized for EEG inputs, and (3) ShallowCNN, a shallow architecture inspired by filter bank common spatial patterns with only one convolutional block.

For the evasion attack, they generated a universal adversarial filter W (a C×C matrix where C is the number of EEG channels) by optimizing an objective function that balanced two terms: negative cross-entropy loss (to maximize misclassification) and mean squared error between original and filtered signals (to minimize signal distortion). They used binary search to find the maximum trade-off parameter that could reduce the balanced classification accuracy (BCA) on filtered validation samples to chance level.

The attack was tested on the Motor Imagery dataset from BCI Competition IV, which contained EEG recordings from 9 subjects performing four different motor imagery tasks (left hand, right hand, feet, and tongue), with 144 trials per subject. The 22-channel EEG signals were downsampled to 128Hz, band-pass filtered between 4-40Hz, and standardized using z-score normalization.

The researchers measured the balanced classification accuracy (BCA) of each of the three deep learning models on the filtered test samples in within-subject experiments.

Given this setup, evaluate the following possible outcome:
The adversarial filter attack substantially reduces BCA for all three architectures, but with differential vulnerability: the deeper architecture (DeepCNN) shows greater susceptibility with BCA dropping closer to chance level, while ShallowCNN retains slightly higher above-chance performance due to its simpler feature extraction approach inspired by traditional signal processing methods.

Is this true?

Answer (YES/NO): NO